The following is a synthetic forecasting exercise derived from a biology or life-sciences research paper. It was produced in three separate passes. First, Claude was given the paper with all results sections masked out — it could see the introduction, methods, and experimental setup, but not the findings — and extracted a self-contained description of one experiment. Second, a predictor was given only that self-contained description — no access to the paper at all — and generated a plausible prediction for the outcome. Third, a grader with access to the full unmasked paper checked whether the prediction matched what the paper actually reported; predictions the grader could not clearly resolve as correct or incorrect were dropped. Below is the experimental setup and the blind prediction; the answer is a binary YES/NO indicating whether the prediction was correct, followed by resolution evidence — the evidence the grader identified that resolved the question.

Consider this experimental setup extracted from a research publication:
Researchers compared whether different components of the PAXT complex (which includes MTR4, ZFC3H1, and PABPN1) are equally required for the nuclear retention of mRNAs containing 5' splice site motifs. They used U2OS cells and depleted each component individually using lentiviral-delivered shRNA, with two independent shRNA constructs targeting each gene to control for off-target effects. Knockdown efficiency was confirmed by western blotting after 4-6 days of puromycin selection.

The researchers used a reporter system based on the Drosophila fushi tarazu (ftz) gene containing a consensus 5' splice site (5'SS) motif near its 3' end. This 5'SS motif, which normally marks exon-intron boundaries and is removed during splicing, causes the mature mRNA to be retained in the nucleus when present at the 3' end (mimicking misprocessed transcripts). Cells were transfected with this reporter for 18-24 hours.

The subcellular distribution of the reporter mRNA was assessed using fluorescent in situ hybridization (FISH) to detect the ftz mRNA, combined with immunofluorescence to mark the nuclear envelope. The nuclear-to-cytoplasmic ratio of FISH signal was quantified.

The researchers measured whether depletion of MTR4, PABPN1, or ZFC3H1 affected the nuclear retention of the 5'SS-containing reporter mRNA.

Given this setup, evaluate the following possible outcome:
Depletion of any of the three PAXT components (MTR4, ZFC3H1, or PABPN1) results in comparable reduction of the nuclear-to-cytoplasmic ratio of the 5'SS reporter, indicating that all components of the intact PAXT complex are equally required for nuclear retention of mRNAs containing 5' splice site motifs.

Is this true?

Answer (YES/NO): NO